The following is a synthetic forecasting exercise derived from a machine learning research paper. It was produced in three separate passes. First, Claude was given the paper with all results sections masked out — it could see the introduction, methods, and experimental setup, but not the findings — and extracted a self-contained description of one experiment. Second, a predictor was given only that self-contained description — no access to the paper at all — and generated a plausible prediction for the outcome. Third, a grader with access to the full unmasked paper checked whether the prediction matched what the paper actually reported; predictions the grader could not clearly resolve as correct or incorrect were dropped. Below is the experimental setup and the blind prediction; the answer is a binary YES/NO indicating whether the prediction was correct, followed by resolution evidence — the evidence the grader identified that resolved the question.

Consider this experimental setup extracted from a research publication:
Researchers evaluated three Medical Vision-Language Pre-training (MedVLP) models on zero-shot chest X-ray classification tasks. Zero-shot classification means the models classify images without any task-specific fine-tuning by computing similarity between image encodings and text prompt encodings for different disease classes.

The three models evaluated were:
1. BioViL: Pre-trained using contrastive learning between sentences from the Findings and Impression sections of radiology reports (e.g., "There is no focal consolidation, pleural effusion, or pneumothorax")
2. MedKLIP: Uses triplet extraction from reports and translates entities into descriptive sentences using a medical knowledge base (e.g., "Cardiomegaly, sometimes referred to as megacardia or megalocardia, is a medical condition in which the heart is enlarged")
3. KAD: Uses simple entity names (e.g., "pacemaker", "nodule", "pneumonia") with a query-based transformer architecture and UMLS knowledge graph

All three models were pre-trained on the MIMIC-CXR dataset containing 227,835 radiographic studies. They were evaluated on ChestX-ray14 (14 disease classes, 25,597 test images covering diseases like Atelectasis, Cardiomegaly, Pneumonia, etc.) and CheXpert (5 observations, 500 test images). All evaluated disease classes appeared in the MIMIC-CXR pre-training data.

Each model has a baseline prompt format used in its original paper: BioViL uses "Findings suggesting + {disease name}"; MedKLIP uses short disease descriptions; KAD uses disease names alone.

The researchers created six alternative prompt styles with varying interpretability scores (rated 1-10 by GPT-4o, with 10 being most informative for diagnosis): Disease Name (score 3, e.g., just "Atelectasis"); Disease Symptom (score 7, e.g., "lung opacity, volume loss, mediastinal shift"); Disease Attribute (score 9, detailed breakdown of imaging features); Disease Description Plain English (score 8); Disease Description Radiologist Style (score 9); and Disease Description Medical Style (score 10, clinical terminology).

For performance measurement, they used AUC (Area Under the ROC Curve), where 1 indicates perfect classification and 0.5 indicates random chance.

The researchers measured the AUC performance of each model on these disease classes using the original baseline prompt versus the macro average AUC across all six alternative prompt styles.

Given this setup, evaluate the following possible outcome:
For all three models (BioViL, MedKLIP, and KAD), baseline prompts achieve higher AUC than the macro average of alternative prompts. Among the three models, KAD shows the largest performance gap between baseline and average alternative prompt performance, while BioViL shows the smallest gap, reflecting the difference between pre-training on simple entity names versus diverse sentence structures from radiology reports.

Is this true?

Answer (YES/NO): NO